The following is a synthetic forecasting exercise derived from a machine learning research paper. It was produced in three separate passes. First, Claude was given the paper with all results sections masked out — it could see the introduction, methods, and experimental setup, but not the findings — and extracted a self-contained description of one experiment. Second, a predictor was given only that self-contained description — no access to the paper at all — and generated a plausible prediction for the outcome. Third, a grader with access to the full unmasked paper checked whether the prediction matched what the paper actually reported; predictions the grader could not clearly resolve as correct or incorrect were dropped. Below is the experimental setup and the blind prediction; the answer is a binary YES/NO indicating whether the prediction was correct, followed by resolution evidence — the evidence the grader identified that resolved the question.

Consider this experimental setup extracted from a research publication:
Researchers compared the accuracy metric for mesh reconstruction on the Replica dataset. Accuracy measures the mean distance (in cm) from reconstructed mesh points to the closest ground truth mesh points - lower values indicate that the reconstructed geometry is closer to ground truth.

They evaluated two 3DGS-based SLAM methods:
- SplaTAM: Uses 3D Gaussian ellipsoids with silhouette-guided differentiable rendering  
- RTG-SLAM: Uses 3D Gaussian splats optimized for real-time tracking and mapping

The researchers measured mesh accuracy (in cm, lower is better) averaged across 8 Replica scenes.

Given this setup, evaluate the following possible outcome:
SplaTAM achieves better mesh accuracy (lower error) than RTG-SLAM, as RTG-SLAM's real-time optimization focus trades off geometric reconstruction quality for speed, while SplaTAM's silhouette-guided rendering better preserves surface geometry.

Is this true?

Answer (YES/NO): NO